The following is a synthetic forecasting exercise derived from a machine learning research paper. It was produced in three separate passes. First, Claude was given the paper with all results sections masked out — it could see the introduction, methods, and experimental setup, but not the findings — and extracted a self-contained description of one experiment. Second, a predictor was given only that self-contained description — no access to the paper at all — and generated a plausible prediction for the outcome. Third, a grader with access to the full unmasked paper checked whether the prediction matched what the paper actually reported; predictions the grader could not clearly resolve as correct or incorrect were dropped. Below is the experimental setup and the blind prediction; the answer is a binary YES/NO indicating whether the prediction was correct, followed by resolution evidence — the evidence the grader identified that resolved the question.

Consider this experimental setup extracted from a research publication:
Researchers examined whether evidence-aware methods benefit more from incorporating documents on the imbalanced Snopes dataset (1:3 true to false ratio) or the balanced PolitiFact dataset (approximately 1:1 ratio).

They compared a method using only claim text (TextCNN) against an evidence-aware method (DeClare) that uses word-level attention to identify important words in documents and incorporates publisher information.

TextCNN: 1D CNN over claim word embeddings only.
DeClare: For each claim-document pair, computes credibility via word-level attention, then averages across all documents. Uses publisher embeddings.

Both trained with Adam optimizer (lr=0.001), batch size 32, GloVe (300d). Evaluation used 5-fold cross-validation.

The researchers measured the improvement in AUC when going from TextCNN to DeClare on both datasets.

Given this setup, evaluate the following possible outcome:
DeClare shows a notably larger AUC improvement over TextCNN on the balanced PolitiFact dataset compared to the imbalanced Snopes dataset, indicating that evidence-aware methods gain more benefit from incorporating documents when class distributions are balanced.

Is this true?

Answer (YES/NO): NO